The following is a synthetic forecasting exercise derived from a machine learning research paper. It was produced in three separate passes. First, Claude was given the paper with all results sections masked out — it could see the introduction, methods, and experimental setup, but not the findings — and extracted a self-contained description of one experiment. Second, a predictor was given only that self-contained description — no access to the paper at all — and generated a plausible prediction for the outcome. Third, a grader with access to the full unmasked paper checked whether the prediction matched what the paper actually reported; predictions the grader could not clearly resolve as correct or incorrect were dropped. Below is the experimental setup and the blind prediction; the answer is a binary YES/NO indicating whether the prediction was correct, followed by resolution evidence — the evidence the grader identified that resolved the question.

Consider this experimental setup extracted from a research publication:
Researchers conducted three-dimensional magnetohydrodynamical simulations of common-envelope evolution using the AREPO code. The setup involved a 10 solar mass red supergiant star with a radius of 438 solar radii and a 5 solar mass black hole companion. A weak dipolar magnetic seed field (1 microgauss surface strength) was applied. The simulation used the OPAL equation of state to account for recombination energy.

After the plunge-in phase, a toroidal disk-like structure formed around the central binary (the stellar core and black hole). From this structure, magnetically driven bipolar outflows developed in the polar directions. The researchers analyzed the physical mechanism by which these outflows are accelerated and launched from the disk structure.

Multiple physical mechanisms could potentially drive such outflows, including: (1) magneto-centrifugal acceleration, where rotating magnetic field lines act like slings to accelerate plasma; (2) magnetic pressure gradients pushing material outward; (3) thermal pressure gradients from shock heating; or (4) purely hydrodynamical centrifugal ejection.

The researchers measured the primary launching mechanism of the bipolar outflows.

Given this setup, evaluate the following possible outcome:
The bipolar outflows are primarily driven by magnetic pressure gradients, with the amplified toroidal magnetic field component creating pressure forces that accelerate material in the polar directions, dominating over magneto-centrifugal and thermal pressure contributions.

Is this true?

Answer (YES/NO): NO